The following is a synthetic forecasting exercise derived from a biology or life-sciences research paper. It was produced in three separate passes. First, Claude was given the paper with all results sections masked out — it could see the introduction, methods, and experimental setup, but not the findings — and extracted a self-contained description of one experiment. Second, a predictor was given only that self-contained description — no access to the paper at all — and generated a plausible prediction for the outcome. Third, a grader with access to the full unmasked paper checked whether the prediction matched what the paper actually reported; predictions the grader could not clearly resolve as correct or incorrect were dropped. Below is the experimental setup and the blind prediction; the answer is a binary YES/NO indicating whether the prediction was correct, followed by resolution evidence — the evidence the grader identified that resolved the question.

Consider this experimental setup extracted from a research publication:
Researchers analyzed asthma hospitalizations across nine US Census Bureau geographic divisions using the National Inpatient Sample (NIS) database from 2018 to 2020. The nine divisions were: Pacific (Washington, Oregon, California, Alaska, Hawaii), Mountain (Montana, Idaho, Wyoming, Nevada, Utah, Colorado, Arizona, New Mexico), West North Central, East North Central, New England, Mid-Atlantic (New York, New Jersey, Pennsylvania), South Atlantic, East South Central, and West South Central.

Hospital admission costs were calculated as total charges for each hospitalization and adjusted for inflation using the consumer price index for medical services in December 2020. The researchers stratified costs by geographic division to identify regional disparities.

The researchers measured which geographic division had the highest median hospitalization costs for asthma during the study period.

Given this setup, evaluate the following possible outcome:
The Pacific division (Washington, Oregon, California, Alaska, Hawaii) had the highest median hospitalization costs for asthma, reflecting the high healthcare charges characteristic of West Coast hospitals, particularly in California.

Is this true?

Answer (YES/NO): YES